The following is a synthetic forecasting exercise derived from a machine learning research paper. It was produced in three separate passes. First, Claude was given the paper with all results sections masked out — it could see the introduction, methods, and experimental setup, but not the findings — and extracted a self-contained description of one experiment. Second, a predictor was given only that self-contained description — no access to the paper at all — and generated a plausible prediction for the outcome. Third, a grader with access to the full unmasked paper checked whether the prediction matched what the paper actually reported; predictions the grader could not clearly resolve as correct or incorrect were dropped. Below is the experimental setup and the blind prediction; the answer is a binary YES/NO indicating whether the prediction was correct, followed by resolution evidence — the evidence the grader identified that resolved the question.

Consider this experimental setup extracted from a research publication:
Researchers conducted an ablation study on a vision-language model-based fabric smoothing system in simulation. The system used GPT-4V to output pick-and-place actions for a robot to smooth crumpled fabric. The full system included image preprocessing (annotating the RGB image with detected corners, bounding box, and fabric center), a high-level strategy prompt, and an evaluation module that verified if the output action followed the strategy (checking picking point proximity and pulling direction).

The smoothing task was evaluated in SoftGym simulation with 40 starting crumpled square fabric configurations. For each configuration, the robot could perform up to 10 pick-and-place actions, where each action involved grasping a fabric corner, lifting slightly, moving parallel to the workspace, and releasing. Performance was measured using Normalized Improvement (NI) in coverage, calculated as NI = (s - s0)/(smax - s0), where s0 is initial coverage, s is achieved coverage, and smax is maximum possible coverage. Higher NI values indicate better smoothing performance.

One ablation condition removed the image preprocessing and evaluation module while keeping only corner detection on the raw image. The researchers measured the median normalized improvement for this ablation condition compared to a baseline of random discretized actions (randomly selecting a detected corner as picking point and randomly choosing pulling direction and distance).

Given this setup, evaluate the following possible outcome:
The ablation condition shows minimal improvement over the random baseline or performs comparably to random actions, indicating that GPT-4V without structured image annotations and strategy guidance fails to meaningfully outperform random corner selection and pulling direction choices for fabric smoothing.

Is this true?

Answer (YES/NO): NO